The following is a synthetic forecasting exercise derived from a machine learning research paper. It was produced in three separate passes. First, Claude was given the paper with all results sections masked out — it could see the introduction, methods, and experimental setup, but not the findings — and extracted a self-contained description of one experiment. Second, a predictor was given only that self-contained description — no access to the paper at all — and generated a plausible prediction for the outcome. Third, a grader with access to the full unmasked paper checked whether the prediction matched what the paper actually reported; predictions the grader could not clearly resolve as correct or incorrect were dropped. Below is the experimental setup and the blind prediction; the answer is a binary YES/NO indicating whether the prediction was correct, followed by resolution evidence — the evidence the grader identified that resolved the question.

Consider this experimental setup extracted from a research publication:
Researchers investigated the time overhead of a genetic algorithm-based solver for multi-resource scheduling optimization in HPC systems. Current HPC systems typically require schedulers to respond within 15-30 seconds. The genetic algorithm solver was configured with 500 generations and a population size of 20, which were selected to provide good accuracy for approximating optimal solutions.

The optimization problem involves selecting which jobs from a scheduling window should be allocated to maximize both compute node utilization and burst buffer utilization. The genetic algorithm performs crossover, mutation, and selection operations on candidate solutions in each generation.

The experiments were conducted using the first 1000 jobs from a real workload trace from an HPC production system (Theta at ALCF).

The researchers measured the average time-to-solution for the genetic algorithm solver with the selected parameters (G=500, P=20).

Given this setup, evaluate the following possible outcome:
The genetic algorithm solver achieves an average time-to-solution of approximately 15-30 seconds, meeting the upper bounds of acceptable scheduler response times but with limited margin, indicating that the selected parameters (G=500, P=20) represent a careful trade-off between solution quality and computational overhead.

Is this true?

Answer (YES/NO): NO